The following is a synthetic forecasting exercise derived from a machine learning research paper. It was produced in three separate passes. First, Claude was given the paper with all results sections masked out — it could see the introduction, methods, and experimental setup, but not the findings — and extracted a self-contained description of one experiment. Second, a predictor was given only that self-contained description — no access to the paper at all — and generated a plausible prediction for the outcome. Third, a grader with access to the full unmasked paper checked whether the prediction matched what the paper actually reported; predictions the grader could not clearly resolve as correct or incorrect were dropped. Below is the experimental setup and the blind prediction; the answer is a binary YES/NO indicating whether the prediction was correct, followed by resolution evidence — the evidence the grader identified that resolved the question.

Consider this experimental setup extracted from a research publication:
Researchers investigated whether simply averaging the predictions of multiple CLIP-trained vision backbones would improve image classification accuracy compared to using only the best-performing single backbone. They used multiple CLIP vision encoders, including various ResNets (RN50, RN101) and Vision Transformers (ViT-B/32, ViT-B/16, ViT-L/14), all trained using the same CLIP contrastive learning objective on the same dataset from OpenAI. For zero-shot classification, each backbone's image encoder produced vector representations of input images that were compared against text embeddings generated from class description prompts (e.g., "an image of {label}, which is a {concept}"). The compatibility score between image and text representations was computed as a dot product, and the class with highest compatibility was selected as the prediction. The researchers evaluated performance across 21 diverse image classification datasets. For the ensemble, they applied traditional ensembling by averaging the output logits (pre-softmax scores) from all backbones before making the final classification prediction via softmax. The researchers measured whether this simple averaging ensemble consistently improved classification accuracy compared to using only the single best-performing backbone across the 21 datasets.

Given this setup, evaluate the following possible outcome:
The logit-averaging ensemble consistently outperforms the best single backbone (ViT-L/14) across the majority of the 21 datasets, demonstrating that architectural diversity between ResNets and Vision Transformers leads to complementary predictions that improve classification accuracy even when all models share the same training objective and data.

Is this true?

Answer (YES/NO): NO